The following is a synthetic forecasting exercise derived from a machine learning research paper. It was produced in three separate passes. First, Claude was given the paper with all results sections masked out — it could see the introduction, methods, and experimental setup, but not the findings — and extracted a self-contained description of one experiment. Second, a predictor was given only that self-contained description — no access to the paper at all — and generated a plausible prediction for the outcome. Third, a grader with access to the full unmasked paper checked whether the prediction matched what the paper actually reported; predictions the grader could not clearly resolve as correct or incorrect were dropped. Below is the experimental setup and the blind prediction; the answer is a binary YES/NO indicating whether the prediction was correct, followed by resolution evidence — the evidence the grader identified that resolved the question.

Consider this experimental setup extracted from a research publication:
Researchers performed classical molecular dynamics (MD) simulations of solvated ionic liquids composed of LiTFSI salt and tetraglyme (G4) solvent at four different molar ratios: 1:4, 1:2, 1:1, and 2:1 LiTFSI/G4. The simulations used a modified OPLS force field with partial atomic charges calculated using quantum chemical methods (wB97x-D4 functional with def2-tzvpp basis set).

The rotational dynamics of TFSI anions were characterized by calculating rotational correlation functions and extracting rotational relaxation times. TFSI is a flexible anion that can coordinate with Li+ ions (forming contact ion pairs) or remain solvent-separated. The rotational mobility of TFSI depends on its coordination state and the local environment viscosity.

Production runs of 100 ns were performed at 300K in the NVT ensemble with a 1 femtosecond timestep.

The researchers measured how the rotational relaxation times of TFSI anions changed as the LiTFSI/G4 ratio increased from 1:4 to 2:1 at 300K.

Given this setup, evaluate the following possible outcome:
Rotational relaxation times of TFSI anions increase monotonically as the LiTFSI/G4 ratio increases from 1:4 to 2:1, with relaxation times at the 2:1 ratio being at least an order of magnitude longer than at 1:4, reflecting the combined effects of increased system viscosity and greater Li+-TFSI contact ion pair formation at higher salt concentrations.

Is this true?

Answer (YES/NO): YES